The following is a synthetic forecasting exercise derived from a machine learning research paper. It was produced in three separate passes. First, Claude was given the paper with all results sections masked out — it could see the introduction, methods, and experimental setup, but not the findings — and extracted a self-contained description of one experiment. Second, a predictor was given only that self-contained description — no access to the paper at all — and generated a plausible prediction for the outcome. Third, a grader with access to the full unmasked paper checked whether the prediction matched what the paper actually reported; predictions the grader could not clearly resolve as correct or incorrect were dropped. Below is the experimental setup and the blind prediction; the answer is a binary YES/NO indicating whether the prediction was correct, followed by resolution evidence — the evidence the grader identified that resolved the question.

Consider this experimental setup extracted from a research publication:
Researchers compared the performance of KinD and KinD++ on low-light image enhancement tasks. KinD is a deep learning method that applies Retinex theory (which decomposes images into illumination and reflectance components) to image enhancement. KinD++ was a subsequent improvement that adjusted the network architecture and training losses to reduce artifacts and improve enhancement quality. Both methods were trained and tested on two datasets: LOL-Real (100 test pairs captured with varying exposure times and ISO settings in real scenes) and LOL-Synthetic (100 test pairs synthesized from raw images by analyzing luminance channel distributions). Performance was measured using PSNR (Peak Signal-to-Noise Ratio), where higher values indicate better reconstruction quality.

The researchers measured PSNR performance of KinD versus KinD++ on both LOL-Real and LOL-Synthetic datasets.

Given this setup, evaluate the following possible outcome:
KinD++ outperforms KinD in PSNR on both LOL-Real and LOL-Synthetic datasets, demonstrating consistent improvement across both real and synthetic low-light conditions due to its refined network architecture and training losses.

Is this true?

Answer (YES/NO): NO